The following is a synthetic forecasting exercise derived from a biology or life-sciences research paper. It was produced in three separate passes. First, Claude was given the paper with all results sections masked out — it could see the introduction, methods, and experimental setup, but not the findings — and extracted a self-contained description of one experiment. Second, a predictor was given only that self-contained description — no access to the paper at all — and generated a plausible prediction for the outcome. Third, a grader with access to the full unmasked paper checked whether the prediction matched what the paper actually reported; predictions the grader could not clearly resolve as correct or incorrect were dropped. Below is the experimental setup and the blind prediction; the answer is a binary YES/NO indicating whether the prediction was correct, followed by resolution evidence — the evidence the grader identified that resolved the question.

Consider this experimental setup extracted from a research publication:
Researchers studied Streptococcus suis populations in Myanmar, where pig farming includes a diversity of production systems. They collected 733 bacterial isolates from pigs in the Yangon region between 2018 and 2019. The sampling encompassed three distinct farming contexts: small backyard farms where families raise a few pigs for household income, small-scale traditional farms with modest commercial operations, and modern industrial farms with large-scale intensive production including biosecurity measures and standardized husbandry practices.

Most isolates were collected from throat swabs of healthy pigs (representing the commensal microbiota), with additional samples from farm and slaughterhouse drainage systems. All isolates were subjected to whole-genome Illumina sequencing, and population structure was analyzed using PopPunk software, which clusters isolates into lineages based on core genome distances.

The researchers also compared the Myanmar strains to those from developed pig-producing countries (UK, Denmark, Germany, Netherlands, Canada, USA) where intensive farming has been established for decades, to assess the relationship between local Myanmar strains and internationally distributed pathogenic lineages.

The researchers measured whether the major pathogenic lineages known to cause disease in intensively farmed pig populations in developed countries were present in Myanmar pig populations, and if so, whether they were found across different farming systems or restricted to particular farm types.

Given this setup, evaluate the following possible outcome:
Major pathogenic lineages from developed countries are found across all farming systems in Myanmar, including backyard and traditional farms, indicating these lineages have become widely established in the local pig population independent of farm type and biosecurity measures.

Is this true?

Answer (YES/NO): NO